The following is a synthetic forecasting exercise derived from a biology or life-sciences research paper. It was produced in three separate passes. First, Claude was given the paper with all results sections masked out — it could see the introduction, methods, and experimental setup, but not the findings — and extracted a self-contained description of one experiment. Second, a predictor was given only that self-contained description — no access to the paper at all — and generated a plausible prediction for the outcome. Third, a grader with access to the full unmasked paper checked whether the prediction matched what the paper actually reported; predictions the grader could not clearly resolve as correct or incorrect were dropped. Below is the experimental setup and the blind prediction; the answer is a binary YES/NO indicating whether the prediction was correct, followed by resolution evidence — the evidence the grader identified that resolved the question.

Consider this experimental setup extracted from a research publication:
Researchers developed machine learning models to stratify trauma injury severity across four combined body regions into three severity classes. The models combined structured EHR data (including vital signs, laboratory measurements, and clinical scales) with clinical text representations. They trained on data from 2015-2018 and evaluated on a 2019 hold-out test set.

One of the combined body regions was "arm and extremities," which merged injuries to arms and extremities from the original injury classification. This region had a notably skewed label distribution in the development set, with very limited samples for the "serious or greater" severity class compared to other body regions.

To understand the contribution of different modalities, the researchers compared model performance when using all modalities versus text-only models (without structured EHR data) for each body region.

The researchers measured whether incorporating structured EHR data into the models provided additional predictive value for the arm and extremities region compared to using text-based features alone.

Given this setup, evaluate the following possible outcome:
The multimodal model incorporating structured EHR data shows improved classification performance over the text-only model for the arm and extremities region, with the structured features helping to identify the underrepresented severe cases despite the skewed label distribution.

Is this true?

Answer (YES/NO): YES